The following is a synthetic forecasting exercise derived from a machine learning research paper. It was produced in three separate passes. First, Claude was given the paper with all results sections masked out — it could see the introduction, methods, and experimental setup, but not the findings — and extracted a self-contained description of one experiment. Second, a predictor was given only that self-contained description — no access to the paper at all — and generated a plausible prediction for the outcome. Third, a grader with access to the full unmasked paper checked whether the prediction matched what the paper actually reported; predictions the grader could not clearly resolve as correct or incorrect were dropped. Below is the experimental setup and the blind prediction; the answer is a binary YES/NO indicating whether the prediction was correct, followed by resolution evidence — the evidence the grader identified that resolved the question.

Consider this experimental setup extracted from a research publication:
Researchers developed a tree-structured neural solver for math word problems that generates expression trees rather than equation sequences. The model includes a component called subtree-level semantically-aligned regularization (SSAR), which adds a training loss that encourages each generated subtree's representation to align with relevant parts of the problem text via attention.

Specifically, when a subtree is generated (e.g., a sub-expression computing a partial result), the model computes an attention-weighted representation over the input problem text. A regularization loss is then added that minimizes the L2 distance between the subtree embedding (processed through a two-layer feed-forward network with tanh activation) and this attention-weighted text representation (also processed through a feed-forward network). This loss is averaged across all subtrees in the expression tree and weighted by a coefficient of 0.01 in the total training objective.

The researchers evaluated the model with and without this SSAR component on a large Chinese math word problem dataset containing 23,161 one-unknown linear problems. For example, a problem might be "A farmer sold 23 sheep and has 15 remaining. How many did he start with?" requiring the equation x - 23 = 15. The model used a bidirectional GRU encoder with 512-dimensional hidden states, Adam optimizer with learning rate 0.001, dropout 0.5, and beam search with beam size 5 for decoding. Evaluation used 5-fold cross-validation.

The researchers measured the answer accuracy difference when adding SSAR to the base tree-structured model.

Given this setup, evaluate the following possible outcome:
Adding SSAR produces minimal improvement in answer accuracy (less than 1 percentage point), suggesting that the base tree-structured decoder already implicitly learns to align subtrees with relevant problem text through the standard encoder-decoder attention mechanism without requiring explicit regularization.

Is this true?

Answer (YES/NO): YES